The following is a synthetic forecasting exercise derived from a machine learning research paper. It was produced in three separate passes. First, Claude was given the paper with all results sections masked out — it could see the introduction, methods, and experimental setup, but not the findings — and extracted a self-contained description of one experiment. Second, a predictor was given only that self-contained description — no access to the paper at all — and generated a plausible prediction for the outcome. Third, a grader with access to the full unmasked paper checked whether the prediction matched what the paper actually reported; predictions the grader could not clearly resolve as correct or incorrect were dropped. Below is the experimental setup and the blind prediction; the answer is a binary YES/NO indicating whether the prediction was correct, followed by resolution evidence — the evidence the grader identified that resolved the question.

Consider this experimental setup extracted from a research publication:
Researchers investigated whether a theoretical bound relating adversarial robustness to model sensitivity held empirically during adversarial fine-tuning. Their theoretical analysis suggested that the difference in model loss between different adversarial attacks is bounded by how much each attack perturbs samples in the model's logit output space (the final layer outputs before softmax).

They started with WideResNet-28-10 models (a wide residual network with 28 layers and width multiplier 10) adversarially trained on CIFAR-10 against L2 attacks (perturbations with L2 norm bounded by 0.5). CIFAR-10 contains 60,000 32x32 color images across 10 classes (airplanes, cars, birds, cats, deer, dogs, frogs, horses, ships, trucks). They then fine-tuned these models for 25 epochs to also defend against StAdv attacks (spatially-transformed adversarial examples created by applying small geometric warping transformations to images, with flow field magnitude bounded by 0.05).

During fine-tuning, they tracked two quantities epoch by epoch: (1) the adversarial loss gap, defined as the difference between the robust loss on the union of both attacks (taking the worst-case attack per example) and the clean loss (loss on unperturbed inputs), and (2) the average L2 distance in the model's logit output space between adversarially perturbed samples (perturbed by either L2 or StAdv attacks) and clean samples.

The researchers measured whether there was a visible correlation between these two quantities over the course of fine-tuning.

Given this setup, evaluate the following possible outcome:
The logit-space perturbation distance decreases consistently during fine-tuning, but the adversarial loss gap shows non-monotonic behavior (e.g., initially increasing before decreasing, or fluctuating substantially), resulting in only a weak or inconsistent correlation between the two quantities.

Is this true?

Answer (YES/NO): NO